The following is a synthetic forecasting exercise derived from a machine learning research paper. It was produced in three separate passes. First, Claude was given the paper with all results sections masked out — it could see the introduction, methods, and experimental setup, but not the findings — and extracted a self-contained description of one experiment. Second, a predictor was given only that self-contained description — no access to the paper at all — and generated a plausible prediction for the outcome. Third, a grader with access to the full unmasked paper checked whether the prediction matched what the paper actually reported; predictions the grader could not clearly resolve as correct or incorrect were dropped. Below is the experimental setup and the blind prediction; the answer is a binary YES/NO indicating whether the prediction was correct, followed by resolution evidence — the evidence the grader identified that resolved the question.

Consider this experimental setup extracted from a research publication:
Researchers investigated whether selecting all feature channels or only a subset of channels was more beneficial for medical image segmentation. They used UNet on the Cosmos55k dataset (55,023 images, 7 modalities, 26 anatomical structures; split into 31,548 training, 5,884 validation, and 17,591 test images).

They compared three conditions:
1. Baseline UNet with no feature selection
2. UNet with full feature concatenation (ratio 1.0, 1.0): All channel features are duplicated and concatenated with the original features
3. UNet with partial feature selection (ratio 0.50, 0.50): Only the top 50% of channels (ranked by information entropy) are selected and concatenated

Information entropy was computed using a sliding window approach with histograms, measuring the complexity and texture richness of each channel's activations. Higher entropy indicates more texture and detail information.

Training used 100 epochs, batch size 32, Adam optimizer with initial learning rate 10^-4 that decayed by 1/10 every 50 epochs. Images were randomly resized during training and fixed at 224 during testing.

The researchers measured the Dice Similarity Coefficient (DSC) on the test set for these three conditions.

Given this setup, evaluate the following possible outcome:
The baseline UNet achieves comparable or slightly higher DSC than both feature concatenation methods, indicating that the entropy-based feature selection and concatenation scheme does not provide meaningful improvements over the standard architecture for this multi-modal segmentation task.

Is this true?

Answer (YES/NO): NO